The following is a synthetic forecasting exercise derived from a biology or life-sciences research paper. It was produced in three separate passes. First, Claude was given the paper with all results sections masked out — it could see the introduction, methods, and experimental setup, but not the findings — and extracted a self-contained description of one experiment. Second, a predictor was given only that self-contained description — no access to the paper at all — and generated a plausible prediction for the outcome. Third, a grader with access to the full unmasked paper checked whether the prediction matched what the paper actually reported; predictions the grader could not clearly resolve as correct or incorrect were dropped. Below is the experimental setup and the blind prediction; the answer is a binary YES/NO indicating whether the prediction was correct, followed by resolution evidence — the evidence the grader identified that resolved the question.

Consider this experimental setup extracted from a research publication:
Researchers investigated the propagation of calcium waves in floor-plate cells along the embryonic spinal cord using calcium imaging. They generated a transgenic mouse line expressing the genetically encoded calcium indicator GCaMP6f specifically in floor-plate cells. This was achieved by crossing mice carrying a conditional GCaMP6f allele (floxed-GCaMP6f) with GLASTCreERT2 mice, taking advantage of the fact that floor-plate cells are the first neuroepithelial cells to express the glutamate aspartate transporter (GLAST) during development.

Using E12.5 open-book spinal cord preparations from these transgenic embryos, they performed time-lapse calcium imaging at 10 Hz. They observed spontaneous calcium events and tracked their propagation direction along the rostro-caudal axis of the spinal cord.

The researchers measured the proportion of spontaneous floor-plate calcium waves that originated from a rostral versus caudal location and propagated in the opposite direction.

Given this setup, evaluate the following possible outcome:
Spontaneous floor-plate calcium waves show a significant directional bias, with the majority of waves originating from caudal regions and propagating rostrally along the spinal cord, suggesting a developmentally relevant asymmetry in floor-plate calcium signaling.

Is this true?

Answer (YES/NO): NO